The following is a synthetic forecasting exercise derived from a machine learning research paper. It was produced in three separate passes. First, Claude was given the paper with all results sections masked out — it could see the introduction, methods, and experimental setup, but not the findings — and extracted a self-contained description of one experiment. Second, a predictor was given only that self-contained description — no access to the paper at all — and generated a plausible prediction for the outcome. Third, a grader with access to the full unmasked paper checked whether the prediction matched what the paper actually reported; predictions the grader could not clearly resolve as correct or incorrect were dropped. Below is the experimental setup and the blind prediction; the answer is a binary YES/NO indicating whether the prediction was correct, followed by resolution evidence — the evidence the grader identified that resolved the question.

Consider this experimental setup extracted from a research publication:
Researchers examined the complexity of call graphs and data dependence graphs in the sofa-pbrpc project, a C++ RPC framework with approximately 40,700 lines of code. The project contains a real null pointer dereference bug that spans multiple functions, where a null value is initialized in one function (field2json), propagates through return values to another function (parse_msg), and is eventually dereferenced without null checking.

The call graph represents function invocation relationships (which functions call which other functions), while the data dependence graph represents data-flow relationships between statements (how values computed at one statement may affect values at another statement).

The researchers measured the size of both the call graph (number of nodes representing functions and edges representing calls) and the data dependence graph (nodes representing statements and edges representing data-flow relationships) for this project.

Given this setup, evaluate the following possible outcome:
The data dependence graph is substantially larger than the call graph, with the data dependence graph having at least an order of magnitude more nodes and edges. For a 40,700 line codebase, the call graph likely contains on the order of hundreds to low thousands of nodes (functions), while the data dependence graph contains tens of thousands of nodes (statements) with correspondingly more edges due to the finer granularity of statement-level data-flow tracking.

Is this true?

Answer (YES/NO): NO